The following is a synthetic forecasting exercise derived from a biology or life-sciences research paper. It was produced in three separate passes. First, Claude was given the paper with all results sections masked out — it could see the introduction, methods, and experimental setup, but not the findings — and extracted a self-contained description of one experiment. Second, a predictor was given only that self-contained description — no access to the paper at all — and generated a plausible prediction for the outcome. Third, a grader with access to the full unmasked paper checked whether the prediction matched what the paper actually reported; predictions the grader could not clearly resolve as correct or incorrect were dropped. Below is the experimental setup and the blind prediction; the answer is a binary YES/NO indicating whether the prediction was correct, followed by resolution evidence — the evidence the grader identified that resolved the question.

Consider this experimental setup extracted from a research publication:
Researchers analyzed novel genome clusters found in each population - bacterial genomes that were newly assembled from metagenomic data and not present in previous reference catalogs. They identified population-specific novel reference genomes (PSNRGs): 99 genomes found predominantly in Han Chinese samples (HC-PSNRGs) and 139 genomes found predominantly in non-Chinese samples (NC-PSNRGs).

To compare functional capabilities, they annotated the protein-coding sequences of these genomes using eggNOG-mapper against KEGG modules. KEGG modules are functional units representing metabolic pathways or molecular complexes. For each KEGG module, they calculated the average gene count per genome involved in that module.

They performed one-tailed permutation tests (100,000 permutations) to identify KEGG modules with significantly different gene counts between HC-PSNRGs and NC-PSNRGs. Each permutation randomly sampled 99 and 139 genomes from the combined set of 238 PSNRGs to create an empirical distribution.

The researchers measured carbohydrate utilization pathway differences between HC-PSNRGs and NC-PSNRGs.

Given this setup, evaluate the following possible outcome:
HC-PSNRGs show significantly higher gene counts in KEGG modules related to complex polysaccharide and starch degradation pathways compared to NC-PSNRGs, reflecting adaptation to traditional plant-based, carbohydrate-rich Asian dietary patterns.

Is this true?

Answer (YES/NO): NO